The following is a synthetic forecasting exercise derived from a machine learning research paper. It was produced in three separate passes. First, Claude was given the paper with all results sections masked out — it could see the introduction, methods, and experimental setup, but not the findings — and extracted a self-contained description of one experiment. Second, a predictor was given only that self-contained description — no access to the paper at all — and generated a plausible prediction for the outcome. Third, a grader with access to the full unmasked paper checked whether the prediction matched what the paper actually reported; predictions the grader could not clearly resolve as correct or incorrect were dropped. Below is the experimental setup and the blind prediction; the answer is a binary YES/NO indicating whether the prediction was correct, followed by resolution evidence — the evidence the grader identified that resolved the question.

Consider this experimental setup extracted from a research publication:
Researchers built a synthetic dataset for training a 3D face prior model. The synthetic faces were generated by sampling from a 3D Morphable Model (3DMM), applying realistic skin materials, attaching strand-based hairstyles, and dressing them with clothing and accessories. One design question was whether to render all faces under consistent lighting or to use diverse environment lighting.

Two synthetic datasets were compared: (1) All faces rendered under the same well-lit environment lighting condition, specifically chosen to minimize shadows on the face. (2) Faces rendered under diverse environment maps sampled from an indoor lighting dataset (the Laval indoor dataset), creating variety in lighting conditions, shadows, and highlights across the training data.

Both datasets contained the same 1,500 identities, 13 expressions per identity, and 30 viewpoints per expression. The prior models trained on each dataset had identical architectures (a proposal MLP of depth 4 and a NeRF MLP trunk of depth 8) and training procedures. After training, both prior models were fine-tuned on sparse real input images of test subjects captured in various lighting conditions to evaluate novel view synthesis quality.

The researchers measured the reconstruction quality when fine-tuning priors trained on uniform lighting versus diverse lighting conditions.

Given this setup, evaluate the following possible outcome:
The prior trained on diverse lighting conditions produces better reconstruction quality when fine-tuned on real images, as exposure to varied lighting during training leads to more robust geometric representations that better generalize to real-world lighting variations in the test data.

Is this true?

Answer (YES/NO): NO